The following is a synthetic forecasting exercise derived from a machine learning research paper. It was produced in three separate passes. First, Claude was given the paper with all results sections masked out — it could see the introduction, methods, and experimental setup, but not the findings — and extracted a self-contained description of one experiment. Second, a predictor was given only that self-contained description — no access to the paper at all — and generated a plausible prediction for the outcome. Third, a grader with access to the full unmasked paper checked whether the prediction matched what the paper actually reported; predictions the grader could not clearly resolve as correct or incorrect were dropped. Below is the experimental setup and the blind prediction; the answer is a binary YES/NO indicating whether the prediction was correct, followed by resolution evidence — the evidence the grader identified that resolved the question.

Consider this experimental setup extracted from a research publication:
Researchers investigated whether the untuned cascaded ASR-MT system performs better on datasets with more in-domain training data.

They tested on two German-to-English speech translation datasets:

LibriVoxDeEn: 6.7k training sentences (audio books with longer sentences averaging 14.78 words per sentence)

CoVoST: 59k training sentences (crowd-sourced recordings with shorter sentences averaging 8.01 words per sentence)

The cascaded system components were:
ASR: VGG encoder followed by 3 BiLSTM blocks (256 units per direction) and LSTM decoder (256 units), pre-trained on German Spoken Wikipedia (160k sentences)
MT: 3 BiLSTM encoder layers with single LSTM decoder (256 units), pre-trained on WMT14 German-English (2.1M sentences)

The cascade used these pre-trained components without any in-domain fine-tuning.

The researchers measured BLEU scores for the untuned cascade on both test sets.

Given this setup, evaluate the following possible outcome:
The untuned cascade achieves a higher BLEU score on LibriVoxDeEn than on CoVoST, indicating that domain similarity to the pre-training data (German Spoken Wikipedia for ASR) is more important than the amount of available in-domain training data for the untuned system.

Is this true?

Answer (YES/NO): NO